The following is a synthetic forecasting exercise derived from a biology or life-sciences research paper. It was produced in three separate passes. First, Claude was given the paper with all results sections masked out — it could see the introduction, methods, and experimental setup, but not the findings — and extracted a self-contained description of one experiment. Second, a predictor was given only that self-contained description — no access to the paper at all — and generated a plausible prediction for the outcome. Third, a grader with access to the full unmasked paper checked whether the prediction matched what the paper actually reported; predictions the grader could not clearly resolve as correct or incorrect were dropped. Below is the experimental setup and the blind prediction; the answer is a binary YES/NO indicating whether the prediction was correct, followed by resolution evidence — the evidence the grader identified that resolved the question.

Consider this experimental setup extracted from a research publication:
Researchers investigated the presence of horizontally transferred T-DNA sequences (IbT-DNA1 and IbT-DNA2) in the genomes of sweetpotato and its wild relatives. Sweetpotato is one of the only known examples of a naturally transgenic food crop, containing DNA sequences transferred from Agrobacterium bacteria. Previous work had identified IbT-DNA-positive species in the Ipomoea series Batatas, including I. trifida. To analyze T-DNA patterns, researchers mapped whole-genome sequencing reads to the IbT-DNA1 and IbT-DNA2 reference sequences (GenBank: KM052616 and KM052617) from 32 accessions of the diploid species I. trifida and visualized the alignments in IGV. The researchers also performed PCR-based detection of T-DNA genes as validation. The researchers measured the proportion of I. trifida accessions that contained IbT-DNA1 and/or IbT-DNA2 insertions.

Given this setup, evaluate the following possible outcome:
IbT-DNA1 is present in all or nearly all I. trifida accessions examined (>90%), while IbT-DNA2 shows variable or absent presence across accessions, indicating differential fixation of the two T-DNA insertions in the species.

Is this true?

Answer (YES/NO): NO